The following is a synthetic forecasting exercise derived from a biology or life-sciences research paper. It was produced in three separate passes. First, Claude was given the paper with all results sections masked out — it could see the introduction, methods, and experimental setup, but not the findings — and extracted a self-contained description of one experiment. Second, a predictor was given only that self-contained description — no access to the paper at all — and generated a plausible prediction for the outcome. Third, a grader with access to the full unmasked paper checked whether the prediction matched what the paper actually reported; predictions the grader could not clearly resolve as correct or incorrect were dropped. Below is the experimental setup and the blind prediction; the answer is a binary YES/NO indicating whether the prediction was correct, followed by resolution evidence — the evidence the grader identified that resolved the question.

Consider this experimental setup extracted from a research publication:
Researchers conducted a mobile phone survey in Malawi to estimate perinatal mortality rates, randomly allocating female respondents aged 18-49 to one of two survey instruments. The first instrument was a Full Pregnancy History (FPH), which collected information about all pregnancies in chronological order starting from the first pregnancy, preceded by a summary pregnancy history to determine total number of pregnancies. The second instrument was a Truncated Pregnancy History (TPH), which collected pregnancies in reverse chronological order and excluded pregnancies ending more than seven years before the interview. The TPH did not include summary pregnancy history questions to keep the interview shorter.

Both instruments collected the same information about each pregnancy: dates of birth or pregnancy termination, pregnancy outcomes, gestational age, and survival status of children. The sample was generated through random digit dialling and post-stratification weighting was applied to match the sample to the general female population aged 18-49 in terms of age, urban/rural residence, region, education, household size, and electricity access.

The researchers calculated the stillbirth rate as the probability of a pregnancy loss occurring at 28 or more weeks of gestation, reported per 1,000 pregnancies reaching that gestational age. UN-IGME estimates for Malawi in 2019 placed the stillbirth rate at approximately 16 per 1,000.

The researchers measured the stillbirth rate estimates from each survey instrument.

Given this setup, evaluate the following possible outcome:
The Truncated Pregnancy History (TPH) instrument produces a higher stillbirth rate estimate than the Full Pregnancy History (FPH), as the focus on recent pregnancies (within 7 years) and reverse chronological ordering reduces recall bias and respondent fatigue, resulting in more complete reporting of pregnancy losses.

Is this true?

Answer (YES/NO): NO